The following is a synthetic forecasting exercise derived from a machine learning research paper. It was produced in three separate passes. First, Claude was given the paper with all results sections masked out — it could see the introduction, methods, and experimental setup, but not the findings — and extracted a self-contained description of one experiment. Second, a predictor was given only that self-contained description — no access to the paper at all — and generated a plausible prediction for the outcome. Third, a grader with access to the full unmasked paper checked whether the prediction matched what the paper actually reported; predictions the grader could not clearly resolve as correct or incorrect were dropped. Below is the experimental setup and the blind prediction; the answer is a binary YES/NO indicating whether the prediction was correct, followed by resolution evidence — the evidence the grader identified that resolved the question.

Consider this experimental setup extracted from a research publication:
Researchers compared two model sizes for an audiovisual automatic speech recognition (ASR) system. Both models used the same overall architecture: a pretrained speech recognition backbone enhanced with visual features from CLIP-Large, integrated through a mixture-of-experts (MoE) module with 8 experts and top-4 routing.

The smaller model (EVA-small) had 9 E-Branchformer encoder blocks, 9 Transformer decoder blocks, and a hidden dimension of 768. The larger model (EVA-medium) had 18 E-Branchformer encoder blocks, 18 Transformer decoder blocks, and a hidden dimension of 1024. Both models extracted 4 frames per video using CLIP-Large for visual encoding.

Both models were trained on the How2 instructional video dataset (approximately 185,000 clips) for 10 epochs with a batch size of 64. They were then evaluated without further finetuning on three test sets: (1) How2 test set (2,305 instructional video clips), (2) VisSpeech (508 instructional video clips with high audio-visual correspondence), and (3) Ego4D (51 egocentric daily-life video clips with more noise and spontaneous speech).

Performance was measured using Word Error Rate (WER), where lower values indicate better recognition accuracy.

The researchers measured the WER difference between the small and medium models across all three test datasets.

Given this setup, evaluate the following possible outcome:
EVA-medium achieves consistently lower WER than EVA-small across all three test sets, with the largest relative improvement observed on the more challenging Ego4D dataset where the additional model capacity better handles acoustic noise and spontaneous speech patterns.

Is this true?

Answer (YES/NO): NO